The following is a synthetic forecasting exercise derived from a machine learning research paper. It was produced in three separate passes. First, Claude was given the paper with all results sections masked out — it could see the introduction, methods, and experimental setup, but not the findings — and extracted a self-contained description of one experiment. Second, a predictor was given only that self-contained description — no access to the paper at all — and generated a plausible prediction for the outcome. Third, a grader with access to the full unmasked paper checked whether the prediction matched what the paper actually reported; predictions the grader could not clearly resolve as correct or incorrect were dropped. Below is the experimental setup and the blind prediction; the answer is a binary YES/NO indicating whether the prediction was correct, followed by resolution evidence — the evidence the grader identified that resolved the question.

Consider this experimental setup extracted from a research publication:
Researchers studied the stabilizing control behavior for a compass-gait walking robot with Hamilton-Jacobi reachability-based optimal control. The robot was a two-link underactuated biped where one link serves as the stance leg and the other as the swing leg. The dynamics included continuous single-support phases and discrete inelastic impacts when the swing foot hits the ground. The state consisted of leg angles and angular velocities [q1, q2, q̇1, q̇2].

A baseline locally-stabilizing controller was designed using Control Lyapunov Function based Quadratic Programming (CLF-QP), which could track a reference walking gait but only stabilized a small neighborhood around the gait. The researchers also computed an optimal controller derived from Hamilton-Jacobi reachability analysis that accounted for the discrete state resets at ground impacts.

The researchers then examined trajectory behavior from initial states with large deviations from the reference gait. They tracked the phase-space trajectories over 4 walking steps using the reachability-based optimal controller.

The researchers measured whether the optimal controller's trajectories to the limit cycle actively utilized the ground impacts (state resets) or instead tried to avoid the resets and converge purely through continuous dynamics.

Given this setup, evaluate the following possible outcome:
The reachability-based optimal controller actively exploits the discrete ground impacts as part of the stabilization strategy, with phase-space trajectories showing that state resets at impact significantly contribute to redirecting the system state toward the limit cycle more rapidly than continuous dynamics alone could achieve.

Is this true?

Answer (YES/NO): YES